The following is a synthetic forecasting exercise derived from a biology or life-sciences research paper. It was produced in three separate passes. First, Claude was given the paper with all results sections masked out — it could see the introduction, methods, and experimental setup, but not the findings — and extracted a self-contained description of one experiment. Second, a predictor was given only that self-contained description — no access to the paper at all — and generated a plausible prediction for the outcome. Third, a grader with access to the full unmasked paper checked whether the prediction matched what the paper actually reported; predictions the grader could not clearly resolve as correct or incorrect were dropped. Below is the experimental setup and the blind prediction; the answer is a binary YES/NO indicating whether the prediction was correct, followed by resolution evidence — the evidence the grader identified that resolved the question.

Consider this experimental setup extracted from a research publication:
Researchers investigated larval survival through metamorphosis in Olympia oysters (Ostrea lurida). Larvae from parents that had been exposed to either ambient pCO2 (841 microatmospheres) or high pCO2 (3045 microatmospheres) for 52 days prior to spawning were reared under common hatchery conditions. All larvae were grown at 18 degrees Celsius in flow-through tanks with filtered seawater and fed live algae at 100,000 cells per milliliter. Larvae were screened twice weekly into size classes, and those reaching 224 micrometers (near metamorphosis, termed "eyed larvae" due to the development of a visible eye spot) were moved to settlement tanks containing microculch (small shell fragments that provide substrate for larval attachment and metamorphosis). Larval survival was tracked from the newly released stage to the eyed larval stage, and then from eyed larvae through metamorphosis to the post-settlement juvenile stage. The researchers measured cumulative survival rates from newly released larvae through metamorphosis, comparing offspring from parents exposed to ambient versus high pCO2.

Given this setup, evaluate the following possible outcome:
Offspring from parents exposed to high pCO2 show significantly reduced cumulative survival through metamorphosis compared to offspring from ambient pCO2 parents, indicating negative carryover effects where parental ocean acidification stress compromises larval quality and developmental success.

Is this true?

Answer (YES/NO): NO